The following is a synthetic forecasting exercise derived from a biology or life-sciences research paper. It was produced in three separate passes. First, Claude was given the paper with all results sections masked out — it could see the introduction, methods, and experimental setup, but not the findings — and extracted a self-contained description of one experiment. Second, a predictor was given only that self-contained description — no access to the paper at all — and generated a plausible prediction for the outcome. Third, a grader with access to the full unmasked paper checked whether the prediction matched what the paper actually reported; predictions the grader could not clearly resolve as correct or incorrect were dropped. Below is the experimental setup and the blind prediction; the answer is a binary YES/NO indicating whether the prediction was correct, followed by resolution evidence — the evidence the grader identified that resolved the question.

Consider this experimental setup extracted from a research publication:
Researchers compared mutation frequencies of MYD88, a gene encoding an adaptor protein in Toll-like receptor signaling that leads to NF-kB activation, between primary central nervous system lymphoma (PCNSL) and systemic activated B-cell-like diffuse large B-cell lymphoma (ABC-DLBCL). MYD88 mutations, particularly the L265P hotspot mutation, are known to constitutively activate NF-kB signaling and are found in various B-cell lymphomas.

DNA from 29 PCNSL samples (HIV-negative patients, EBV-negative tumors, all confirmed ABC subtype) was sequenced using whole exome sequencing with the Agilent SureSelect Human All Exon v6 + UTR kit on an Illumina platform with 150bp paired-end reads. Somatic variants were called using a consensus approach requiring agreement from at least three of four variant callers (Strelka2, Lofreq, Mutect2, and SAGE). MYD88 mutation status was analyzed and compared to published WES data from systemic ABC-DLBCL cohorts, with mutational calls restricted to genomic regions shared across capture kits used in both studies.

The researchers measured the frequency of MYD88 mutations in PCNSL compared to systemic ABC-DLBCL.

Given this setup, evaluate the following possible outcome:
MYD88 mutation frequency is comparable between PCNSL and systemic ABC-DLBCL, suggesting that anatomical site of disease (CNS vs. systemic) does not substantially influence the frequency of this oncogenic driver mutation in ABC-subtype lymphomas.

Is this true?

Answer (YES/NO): NO